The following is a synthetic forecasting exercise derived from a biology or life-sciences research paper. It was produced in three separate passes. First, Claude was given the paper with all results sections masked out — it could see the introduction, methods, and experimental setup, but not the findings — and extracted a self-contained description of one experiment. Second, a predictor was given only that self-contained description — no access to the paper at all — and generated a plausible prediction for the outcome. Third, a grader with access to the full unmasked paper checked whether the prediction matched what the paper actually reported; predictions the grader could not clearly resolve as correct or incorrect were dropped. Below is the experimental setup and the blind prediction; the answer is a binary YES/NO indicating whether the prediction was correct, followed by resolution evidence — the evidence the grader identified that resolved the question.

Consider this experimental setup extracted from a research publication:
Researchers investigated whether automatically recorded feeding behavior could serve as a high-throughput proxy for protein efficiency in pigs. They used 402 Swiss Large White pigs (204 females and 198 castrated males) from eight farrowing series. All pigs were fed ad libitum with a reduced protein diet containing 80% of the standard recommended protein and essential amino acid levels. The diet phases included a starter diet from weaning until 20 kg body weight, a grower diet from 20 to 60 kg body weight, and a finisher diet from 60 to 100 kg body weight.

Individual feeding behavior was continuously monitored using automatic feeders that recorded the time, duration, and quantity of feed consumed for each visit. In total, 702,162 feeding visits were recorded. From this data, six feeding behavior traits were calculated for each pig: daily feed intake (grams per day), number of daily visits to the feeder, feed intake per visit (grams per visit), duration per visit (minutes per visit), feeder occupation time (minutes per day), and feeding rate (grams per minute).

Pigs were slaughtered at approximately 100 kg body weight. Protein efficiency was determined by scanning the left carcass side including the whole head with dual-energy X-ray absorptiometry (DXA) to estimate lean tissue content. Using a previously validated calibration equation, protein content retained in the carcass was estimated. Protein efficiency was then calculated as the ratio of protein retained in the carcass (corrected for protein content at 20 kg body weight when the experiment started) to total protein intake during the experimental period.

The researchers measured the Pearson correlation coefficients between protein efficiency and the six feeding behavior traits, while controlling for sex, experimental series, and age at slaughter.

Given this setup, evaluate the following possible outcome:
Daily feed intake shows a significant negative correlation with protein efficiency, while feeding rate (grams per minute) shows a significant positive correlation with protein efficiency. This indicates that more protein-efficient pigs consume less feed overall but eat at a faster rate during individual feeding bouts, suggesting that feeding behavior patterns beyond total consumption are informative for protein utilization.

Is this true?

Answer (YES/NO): NO